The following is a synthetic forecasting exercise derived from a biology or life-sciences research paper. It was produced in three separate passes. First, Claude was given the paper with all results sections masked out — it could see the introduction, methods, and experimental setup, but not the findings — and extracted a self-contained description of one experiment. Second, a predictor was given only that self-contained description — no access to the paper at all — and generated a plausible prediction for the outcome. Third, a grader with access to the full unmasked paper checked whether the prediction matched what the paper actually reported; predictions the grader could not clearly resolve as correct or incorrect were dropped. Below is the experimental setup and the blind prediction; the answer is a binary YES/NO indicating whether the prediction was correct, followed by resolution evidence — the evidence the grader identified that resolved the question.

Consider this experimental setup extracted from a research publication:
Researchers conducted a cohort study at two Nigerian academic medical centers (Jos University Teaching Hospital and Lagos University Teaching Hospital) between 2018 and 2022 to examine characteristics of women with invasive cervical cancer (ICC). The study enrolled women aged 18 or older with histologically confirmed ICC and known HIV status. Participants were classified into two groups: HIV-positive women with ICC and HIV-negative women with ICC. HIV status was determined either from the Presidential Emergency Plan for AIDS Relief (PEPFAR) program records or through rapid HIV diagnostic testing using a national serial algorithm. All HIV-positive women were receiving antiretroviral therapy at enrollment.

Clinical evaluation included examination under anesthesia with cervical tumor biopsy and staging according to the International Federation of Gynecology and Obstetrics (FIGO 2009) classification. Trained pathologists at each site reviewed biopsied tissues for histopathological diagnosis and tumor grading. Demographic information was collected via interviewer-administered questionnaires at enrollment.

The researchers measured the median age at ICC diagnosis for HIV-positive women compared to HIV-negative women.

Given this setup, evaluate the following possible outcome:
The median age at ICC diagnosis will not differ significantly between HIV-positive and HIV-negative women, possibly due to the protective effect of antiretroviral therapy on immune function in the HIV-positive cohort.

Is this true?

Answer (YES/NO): NO